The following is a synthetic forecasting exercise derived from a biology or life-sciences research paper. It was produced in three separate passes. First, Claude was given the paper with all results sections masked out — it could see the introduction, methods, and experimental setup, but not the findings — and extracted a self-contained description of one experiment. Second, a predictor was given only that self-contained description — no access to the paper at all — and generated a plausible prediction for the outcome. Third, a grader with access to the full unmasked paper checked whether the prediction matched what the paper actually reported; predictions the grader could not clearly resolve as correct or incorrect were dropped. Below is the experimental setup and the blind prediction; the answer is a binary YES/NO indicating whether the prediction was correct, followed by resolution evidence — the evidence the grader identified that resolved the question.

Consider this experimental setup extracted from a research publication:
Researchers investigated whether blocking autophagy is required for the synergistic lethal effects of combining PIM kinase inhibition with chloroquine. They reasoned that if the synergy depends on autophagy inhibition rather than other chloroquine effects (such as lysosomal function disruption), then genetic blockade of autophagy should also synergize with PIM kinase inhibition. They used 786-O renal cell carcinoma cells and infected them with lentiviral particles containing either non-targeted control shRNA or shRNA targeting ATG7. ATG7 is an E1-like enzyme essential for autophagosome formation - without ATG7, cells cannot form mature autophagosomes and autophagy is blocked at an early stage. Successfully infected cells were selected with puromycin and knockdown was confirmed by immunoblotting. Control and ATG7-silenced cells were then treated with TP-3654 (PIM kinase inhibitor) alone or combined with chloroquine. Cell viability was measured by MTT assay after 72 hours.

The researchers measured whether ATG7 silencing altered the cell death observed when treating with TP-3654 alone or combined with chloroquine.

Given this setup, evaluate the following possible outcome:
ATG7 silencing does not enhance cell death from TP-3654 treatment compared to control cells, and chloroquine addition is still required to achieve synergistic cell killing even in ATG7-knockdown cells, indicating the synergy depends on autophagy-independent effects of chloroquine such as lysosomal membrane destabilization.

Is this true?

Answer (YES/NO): NO